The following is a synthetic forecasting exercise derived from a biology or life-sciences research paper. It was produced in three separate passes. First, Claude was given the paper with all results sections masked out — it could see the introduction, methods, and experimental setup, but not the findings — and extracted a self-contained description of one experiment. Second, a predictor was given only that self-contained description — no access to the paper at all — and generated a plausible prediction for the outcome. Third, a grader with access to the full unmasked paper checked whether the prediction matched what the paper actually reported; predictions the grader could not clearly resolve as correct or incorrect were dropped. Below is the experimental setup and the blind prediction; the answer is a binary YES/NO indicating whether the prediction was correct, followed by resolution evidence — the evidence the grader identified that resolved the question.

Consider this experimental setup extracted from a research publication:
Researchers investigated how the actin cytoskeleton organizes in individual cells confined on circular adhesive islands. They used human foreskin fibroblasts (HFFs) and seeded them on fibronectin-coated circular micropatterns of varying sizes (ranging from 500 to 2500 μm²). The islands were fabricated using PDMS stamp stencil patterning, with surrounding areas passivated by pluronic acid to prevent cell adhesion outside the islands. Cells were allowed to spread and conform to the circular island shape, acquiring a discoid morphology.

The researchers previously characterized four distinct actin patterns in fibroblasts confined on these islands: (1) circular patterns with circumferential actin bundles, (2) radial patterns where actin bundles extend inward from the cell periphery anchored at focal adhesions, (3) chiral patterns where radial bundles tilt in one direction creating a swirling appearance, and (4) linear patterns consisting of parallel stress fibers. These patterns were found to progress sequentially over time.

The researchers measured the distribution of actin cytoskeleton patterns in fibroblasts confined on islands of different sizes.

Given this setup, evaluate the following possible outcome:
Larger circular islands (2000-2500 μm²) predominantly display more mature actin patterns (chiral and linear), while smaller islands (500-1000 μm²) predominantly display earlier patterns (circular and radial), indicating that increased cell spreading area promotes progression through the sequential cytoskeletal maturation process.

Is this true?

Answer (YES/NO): NO